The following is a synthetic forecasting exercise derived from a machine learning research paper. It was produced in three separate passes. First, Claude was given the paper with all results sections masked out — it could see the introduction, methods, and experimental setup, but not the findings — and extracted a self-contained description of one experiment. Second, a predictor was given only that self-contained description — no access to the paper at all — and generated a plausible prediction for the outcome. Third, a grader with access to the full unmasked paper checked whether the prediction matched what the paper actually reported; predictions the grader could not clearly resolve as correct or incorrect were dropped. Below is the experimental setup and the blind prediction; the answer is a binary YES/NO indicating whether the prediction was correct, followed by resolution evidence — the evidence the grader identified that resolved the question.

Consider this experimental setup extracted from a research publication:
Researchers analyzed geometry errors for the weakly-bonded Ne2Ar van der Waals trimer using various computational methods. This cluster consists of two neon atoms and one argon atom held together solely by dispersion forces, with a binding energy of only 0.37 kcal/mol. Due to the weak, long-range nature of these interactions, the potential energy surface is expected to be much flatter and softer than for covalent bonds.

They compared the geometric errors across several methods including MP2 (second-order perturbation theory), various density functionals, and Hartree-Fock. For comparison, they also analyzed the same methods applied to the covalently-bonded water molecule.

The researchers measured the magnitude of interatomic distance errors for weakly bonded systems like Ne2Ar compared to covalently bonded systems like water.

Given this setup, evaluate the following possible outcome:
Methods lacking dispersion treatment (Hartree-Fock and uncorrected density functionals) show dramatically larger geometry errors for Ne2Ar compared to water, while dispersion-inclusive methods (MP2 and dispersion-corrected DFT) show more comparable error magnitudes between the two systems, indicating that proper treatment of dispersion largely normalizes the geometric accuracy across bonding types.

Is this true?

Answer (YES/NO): NO